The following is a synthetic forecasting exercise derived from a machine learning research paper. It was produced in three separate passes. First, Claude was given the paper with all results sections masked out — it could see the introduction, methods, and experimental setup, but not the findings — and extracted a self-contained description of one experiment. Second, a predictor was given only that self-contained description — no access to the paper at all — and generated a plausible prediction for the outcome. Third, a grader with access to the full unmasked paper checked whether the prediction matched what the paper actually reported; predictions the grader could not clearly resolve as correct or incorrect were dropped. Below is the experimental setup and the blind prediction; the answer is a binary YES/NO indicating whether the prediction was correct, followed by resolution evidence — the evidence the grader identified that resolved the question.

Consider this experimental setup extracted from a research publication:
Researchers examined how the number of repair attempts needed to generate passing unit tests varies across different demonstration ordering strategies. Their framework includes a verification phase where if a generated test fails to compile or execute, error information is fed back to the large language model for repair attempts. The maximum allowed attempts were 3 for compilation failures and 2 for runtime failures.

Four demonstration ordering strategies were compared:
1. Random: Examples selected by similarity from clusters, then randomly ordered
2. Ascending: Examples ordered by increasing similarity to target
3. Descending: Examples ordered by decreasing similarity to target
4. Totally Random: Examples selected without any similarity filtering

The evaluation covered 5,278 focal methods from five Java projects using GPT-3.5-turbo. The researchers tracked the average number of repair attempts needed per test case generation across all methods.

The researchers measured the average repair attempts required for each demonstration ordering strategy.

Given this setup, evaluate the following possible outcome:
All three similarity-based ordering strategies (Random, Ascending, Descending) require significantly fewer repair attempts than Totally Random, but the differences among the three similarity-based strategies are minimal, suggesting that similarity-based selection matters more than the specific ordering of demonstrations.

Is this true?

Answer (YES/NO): YES